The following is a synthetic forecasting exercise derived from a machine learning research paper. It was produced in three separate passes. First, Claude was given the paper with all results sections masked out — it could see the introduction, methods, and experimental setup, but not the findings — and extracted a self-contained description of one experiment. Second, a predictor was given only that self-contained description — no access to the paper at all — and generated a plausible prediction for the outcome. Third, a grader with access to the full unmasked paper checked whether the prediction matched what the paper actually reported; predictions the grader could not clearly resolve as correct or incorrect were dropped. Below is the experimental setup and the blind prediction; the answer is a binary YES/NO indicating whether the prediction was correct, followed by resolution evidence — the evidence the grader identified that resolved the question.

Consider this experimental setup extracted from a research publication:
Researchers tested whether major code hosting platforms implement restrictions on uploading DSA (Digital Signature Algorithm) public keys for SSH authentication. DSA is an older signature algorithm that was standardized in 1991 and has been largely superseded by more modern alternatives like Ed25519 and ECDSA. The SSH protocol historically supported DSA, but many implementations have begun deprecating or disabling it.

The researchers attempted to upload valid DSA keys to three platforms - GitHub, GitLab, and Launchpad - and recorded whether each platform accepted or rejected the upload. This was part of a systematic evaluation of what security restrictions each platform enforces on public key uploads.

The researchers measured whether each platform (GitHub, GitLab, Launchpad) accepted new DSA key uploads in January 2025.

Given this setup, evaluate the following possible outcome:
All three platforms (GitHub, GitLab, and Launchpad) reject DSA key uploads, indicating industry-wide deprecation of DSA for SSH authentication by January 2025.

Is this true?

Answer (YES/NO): NO